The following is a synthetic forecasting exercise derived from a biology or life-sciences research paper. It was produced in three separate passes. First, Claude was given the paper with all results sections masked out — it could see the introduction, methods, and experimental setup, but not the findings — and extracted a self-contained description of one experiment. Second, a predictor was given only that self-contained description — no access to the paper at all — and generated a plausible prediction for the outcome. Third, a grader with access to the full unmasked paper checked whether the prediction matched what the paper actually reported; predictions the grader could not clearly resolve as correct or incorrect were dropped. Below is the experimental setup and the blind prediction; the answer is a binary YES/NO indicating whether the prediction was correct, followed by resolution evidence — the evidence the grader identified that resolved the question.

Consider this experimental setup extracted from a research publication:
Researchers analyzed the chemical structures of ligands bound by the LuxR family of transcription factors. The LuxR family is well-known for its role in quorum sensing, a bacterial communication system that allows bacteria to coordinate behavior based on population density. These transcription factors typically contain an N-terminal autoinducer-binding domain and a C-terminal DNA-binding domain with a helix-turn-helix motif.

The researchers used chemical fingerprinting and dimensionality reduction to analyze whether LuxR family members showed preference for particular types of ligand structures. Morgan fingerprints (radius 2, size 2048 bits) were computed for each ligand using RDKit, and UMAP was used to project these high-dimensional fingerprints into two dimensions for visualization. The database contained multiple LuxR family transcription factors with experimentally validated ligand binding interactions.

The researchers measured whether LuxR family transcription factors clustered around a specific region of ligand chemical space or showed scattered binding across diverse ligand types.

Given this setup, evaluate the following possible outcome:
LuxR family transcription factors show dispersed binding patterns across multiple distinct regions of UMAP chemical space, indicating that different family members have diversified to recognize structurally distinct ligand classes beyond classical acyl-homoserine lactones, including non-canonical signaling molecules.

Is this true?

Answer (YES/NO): NO